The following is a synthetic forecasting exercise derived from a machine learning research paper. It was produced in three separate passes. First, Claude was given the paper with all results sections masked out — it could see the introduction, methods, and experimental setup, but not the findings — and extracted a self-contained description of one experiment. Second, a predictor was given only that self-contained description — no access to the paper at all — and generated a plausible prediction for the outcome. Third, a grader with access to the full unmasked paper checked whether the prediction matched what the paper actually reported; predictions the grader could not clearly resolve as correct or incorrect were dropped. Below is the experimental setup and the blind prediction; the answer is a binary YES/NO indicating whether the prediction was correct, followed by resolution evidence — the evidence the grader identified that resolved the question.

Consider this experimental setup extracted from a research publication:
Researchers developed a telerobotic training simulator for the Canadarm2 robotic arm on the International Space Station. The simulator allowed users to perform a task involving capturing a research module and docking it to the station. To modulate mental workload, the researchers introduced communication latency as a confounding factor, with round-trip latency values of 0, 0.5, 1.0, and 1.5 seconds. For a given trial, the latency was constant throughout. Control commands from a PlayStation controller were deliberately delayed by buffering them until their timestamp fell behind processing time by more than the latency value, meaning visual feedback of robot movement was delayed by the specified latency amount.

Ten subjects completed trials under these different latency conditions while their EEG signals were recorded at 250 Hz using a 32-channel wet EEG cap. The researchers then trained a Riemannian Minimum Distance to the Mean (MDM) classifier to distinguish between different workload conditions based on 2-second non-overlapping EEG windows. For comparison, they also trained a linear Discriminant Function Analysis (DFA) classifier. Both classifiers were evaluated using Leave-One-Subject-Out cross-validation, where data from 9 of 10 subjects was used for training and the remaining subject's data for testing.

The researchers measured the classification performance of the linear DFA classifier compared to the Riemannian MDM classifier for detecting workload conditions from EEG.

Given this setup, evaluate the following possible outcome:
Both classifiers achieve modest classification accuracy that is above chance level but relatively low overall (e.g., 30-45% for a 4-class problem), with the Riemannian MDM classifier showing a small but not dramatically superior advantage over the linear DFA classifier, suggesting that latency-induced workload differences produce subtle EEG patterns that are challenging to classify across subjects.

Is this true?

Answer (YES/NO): NO